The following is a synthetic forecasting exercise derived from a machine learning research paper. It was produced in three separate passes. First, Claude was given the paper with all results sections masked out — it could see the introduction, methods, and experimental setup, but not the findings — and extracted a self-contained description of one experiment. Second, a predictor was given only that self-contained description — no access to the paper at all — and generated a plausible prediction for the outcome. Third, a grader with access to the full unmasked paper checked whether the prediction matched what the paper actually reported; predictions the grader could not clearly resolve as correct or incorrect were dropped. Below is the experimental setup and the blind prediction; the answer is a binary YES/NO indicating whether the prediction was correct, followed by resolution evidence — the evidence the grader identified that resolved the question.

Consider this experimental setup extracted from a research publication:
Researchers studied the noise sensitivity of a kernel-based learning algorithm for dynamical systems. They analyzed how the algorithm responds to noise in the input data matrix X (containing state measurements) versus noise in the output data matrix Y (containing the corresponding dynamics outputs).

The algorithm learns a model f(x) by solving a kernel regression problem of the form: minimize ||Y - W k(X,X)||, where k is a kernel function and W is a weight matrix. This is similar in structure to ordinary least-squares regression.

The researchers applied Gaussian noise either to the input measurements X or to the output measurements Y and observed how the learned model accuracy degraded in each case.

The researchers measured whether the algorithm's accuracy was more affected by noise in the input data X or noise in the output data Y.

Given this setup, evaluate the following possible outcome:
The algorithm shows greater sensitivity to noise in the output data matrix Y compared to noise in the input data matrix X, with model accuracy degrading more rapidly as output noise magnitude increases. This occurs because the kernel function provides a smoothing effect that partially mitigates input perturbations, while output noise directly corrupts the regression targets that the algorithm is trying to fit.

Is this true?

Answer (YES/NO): NO